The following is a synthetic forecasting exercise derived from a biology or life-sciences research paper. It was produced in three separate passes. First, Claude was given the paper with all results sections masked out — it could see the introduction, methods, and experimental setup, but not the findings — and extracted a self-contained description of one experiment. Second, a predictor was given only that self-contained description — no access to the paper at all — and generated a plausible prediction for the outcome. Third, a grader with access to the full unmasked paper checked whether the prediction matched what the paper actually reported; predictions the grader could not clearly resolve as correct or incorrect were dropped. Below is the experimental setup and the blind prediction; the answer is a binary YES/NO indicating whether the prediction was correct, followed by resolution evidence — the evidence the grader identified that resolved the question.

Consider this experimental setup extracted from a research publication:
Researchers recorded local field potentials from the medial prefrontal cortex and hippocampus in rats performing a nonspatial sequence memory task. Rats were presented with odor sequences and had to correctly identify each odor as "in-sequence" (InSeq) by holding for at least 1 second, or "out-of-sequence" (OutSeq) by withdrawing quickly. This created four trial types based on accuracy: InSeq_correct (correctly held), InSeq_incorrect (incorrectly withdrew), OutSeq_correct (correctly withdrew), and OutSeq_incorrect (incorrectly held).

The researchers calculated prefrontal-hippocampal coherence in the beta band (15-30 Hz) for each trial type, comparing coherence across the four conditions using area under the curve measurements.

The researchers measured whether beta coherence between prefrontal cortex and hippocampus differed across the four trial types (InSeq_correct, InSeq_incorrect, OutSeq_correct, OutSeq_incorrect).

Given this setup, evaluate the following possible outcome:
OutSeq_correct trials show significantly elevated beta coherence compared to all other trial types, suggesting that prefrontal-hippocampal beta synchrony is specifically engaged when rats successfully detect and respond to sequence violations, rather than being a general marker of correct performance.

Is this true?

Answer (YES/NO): NO